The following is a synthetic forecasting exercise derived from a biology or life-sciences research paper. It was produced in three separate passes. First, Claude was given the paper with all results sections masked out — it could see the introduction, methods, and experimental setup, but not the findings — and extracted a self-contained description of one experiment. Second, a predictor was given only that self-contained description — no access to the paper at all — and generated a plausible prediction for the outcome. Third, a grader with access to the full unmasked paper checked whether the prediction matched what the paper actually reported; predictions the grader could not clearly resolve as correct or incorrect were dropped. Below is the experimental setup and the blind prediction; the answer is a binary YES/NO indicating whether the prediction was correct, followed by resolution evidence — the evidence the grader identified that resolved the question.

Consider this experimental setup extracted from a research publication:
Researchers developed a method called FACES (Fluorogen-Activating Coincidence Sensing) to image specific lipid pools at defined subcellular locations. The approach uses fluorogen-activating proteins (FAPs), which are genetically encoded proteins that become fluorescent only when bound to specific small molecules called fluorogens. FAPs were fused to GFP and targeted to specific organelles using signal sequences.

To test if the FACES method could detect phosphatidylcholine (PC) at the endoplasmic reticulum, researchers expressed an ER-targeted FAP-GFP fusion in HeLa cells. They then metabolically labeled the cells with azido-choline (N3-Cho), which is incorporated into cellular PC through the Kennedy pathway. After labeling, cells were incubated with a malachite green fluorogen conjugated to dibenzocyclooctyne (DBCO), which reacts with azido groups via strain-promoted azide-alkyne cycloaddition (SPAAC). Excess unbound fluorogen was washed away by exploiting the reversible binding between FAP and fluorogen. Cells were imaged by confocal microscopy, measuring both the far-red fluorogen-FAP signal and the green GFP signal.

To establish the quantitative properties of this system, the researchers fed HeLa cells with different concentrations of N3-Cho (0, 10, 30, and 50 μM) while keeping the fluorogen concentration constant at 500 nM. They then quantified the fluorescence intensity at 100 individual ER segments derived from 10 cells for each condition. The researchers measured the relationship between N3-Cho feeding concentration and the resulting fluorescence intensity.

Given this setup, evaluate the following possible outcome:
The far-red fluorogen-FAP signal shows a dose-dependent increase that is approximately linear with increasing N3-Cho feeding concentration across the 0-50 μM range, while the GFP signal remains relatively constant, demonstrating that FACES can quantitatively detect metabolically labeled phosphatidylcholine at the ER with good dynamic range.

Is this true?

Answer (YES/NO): YES